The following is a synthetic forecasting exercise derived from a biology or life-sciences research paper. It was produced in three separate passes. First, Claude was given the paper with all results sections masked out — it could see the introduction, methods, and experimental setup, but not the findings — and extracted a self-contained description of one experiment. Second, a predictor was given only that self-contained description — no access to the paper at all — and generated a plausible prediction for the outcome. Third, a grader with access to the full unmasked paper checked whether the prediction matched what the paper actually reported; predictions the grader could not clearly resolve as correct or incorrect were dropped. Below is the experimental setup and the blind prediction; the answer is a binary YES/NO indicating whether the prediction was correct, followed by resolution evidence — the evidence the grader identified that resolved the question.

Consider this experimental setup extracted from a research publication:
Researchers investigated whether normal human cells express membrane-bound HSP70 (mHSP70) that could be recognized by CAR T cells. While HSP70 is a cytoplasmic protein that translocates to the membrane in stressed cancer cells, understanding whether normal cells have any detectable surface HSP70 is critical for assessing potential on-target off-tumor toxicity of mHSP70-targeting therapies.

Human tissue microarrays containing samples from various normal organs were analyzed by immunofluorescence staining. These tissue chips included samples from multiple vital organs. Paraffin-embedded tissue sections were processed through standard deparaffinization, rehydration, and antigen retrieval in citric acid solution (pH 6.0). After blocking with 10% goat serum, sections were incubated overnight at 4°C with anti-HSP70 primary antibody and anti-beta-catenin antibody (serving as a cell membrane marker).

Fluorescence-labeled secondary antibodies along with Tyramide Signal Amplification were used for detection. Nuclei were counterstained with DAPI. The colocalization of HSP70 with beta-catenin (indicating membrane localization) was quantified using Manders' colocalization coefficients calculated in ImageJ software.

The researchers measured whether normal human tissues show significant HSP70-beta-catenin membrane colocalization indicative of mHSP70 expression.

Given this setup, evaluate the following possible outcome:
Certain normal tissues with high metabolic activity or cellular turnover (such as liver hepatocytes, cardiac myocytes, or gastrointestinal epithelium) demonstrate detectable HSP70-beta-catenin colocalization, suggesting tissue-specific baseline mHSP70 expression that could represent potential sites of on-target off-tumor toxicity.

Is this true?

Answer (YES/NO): NO